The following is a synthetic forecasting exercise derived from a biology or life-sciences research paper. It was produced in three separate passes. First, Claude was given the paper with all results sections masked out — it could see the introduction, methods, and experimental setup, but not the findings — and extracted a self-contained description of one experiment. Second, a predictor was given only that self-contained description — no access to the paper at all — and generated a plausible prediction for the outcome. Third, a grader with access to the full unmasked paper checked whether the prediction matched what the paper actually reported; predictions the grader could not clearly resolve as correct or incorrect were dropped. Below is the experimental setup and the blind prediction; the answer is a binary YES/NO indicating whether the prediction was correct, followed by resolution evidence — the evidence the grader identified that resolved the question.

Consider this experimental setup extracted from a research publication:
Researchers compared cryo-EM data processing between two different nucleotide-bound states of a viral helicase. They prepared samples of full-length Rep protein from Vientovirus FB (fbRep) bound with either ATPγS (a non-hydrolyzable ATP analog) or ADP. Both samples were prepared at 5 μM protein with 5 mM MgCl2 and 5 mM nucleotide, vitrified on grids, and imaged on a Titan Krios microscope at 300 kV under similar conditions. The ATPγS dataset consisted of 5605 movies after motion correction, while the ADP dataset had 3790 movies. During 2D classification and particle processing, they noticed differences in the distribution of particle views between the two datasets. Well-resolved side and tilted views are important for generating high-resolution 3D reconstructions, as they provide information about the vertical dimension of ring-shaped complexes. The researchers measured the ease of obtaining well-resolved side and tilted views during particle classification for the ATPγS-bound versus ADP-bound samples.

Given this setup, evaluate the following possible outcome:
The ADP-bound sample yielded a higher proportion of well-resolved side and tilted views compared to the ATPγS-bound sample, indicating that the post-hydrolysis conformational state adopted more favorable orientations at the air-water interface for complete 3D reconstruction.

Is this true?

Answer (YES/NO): NO